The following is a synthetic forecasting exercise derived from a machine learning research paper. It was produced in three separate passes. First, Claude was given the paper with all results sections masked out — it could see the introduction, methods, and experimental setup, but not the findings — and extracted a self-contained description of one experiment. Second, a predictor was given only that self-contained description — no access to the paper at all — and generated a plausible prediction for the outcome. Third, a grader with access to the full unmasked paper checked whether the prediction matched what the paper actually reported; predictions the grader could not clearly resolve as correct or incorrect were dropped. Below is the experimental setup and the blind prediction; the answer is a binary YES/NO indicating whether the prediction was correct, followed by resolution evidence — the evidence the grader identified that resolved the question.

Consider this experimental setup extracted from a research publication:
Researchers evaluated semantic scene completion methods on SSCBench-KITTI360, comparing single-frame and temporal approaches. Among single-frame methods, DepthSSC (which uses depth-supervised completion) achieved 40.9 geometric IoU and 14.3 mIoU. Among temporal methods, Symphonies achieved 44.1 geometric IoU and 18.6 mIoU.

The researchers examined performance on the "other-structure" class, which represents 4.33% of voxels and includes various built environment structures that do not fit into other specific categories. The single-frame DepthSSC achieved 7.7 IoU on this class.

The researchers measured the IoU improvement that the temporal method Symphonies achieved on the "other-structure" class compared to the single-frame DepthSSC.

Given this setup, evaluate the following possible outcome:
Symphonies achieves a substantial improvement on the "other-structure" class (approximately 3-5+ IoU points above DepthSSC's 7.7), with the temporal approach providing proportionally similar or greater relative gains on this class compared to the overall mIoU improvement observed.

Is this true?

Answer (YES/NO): YES